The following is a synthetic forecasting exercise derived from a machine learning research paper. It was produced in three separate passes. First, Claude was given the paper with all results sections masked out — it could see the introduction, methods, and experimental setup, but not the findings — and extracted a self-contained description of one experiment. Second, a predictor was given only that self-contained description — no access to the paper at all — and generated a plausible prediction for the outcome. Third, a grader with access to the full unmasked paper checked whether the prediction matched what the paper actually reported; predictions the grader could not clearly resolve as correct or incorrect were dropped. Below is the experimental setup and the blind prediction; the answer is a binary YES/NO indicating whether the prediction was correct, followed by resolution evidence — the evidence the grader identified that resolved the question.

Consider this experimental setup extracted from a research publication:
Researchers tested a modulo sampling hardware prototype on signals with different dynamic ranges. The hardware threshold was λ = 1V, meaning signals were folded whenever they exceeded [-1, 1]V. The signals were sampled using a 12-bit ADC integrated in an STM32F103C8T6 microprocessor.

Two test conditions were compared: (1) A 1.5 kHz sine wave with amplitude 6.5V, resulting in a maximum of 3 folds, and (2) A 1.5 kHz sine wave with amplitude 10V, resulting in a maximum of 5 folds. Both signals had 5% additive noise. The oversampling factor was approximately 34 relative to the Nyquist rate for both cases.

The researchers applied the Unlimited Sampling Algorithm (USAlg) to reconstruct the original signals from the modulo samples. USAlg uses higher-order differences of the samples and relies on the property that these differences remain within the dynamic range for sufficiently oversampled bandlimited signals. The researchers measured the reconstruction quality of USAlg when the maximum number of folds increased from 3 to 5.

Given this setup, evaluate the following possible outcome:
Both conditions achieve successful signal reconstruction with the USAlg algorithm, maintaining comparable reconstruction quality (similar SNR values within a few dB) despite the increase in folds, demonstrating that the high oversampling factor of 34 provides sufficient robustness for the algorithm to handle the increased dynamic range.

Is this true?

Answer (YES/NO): NO